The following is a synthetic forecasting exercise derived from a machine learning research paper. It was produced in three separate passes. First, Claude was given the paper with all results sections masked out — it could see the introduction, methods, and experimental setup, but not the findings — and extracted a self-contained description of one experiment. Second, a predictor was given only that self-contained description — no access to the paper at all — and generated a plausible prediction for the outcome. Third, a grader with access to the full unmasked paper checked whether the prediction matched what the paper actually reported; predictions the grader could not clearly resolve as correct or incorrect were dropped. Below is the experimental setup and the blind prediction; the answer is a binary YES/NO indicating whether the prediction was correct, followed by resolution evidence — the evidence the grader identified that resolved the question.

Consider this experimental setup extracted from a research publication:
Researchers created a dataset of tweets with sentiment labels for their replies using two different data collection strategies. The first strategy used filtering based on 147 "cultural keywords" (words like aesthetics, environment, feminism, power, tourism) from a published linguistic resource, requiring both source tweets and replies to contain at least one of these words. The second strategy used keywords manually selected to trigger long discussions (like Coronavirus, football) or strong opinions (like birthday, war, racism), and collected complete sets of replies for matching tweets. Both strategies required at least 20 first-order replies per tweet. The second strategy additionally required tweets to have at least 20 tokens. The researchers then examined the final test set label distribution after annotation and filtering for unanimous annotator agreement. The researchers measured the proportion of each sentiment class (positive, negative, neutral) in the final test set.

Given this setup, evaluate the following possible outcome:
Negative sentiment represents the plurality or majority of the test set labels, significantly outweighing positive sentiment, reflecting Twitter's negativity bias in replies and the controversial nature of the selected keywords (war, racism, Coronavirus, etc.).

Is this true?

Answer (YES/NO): NO